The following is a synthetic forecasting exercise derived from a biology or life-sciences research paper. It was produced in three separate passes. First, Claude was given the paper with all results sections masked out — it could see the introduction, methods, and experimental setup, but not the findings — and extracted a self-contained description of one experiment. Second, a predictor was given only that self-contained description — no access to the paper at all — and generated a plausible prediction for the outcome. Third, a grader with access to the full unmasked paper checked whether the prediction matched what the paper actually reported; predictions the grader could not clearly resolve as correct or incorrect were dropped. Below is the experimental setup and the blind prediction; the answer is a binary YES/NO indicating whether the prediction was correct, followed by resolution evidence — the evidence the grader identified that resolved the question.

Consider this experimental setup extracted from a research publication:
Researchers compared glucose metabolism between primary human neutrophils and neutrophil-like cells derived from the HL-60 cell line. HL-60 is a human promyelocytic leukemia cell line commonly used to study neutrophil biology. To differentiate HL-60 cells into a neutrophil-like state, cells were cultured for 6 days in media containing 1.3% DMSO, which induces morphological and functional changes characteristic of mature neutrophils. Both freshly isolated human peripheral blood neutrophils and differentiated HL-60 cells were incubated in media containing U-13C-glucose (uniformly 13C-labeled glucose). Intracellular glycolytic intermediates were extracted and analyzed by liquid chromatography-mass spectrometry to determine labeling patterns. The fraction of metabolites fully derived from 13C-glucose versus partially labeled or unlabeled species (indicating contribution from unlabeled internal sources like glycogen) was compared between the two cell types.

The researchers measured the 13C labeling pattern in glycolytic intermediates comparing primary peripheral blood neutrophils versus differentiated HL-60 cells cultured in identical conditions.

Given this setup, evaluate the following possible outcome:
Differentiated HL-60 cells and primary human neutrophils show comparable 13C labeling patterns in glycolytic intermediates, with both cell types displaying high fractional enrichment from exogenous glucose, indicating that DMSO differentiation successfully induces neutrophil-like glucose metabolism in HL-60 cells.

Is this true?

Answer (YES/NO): NO